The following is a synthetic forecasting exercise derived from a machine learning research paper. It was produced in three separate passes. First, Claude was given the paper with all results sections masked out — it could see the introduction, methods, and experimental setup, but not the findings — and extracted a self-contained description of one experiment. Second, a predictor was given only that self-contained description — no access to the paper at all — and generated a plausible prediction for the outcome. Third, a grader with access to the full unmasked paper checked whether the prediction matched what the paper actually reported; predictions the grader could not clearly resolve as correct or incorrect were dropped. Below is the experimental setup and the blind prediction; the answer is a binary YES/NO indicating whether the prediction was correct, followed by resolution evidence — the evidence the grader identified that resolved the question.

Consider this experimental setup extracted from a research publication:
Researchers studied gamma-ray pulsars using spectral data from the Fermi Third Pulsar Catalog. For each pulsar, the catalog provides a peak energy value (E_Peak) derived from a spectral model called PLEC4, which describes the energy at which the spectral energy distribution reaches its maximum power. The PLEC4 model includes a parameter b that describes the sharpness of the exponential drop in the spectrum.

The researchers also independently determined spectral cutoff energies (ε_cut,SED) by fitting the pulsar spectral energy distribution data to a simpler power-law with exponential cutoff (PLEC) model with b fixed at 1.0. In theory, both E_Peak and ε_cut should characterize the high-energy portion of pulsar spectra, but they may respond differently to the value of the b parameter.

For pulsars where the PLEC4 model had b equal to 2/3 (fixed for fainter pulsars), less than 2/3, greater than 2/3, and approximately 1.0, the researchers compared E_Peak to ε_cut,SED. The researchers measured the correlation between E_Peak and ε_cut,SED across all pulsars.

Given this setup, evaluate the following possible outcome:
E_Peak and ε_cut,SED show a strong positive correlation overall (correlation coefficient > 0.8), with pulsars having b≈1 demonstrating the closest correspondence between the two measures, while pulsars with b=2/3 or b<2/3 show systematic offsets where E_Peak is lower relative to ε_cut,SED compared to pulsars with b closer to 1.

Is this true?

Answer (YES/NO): NO